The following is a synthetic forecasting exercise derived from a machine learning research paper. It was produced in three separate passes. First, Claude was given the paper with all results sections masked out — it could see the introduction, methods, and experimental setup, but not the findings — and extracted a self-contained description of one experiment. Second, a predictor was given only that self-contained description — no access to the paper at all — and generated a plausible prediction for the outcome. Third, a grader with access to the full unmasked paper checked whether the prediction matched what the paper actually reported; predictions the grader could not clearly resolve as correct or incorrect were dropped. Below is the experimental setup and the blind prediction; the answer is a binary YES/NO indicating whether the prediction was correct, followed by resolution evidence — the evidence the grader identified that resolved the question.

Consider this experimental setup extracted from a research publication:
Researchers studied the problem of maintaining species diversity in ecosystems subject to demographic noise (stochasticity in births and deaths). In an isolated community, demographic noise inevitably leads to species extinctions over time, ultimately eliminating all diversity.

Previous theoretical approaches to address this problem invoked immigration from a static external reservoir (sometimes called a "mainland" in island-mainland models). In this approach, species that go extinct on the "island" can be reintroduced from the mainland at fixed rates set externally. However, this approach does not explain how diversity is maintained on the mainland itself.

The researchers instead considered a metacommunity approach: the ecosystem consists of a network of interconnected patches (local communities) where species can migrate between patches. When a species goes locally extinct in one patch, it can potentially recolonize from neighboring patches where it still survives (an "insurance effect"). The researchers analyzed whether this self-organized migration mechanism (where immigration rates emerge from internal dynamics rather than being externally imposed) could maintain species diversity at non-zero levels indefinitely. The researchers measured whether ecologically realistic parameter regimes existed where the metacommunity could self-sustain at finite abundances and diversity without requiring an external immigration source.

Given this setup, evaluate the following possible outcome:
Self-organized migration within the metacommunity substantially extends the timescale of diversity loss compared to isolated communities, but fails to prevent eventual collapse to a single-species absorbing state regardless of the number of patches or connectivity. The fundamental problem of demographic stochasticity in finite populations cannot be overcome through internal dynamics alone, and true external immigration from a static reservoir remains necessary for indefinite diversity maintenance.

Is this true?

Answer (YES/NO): NO